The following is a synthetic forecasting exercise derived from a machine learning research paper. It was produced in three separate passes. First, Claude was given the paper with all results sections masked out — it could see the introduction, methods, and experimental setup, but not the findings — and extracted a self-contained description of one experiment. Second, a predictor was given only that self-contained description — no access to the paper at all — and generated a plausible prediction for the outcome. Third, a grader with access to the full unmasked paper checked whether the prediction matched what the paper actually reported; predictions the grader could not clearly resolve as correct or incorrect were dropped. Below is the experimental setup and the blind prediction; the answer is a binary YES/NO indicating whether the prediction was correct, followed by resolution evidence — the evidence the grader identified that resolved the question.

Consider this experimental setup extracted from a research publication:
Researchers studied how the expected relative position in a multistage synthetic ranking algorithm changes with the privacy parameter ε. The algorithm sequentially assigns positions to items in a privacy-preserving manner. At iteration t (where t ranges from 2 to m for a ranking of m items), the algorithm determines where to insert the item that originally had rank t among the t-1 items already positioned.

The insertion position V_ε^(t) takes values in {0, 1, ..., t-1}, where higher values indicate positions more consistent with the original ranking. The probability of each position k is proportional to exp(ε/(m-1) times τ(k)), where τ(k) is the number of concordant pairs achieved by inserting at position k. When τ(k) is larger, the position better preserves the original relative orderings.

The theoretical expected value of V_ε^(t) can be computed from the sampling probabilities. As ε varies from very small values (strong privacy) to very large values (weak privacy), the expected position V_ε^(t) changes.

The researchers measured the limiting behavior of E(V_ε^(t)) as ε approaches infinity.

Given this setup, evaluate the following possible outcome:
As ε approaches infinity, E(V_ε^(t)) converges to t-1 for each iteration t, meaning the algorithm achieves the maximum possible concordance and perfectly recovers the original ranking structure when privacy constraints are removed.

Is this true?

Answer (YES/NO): YES